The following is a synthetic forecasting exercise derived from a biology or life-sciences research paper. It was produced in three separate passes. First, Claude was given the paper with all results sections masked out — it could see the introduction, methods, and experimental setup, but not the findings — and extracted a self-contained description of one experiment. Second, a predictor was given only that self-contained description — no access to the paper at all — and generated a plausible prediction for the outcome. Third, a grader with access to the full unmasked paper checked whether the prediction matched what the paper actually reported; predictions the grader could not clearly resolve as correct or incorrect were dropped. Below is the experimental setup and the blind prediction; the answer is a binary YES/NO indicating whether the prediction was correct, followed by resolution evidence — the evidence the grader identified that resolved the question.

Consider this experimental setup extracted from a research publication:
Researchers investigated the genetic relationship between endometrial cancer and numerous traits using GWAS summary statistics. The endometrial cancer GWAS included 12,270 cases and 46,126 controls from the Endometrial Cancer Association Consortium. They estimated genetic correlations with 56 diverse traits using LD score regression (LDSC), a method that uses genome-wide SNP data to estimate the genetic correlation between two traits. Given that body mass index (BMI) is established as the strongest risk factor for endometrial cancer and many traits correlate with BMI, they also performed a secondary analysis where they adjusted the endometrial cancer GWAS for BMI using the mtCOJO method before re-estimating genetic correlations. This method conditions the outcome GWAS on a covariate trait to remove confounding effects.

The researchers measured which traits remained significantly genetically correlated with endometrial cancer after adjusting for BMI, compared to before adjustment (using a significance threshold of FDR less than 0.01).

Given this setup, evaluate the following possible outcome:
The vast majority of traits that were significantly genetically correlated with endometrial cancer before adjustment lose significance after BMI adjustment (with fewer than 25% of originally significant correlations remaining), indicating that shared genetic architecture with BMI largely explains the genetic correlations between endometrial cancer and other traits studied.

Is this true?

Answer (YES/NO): NO